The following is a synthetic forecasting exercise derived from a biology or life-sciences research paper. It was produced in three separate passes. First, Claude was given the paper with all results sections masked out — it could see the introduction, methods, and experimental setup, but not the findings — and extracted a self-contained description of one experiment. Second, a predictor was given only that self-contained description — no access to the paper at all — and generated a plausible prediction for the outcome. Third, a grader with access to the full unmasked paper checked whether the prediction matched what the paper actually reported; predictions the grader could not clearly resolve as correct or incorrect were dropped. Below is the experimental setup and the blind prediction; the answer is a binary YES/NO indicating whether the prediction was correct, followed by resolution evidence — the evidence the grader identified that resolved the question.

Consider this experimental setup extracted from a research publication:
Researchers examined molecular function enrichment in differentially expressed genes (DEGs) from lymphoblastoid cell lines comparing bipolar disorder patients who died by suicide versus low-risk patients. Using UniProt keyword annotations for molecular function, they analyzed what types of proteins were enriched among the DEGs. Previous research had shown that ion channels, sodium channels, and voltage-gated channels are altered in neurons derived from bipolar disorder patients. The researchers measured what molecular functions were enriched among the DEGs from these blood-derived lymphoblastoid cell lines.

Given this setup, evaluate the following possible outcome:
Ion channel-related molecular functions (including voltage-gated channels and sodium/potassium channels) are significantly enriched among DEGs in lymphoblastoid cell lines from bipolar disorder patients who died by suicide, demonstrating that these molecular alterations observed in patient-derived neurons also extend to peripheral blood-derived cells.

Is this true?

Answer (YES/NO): YES